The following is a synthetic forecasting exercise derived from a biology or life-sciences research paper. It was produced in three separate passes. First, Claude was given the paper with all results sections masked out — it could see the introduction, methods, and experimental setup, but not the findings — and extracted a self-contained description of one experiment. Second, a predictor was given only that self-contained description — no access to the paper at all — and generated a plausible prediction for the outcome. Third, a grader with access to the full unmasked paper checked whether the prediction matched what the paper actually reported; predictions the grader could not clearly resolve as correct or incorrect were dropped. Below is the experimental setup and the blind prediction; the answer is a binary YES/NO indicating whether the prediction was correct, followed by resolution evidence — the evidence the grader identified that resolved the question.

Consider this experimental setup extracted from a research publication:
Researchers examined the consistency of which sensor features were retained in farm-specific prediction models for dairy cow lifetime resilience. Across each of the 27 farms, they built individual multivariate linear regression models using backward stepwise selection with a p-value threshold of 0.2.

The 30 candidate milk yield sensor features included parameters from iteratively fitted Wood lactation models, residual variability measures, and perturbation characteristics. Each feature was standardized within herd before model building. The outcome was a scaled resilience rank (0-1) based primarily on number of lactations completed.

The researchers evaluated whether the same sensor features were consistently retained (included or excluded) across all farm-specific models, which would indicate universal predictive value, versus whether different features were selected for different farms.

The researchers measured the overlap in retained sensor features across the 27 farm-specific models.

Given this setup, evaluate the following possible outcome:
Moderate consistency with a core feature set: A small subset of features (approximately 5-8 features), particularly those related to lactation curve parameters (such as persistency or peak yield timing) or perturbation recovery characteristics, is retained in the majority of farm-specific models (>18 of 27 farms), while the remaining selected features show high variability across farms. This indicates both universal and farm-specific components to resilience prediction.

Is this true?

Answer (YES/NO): NO